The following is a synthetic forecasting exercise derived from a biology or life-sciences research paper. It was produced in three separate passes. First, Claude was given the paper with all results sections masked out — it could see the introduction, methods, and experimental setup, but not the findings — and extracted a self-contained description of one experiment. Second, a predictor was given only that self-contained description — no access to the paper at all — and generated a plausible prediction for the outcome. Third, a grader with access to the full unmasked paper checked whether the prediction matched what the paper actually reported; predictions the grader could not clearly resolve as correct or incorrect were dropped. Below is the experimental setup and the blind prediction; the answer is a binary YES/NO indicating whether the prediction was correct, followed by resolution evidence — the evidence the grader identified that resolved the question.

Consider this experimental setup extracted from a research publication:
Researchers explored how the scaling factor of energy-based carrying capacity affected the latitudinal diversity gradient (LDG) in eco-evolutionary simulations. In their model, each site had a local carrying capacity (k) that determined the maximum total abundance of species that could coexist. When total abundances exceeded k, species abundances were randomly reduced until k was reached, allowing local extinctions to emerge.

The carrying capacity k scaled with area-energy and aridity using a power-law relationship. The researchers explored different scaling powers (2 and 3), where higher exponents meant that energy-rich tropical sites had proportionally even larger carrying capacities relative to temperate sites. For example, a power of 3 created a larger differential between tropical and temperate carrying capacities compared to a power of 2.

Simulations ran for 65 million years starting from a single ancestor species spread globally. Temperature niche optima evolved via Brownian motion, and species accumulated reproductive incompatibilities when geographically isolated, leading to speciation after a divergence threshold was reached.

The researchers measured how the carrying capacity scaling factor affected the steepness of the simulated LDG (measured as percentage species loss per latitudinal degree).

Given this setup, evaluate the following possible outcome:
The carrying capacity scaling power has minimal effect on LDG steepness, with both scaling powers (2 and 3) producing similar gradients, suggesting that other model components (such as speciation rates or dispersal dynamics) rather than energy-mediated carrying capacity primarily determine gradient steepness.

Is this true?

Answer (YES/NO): NO